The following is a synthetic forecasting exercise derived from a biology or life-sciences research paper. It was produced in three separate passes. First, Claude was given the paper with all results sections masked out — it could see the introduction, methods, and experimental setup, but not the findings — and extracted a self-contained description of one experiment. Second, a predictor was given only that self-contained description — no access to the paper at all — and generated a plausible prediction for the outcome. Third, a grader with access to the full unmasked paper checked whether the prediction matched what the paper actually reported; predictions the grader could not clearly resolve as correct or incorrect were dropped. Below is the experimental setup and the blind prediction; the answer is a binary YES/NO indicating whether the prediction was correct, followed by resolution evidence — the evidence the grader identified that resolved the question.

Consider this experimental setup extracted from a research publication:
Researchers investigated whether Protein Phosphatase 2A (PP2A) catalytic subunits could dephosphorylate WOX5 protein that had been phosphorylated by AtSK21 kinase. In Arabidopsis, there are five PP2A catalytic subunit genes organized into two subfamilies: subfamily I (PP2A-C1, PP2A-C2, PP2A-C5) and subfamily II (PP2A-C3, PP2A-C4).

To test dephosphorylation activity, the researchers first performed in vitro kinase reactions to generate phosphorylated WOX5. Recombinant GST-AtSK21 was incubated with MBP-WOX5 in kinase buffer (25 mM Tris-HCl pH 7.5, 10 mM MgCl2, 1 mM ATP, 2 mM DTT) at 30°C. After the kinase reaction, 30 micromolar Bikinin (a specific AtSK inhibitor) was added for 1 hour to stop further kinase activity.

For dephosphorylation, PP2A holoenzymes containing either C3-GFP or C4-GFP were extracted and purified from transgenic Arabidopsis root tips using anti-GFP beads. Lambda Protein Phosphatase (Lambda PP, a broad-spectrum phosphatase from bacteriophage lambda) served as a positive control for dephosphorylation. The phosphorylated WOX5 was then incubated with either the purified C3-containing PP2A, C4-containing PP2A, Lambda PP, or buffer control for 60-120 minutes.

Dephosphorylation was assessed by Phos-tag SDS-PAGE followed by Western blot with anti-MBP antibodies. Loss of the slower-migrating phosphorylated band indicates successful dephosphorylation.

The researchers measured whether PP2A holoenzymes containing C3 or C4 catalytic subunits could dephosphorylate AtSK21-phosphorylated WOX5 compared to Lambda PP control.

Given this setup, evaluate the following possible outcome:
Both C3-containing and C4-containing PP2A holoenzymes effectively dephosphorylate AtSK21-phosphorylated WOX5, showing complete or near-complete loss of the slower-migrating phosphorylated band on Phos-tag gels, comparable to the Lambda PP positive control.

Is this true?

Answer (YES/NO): YES